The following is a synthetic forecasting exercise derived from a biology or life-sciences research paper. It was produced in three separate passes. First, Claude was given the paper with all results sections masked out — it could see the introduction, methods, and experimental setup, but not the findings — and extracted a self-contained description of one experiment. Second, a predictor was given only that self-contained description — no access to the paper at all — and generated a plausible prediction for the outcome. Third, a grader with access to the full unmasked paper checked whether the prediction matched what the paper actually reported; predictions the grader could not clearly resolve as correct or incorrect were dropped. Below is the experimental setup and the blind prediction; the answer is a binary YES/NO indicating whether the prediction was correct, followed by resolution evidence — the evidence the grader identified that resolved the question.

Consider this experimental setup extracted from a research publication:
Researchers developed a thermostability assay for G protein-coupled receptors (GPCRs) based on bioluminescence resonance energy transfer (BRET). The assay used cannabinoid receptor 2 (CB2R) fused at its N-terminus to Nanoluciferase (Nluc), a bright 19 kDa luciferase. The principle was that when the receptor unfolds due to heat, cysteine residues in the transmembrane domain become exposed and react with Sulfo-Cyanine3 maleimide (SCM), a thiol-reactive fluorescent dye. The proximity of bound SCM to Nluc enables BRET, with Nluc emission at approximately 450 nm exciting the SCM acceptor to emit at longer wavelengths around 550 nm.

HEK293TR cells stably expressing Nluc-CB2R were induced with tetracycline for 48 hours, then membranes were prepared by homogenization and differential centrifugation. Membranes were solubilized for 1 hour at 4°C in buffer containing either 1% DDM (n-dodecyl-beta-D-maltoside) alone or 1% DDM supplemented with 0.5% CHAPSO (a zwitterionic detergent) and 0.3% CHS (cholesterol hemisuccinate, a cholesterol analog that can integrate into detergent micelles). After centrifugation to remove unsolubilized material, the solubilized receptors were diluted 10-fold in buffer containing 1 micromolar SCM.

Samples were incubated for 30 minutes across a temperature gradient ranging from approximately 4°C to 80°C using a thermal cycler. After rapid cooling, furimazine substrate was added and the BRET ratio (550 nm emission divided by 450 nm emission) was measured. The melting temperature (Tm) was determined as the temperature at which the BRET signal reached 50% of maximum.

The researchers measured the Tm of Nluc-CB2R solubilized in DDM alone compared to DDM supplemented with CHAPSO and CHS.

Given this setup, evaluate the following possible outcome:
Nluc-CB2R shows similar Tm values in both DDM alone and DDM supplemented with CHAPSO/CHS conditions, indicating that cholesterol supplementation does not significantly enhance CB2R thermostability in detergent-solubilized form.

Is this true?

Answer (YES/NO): NO